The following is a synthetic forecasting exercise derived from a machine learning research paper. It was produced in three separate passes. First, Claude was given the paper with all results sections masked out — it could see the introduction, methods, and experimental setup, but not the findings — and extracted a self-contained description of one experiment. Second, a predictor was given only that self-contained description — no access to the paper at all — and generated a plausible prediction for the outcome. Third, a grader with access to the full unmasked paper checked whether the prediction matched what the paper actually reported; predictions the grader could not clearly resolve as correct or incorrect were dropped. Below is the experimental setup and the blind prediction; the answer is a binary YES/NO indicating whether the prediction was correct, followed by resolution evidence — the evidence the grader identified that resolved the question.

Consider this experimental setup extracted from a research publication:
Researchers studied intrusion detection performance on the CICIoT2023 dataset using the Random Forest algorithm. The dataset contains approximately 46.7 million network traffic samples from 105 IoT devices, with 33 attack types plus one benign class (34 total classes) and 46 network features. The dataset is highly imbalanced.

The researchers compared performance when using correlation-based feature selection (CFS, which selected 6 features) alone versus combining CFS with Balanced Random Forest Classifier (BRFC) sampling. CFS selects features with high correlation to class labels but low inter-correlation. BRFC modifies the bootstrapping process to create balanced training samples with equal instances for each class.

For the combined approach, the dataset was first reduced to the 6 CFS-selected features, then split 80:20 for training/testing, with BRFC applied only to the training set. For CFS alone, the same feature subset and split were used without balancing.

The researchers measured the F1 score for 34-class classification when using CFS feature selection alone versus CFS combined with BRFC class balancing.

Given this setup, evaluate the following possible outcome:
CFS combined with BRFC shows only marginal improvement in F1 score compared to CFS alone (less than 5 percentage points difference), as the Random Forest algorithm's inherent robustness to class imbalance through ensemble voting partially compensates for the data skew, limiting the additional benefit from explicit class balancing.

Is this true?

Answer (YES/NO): YES